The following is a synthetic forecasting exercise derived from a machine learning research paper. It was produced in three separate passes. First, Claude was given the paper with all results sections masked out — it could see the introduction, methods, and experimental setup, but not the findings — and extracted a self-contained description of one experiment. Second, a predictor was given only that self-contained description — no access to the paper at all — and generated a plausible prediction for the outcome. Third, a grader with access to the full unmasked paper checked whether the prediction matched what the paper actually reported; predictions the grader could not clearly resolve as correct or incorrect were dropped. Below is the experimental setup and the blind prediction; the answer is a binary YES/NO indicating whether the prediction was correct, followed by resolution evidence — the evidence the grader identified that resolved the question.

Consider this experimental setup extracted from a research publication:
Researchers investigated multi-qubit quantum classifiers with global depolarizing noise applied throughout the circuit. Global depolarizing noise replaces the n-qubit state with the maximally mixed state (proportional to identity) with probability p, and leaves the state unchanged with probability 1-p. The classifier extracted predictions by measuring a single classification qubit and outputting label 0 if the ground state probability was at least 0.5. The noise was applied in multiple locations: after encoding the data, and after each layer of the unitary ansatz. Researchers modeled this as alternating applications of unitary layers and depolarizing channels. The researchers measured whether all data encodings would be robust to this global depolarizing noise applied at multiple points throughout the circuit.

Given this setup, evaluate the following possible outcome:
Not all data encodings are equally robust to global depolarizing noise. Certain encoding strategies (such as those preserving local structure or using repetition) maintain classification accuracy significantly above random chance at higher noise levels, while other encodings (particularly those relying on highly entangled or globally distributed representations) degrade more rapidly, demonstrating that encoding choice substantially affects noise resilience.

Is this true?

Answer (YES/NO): NO